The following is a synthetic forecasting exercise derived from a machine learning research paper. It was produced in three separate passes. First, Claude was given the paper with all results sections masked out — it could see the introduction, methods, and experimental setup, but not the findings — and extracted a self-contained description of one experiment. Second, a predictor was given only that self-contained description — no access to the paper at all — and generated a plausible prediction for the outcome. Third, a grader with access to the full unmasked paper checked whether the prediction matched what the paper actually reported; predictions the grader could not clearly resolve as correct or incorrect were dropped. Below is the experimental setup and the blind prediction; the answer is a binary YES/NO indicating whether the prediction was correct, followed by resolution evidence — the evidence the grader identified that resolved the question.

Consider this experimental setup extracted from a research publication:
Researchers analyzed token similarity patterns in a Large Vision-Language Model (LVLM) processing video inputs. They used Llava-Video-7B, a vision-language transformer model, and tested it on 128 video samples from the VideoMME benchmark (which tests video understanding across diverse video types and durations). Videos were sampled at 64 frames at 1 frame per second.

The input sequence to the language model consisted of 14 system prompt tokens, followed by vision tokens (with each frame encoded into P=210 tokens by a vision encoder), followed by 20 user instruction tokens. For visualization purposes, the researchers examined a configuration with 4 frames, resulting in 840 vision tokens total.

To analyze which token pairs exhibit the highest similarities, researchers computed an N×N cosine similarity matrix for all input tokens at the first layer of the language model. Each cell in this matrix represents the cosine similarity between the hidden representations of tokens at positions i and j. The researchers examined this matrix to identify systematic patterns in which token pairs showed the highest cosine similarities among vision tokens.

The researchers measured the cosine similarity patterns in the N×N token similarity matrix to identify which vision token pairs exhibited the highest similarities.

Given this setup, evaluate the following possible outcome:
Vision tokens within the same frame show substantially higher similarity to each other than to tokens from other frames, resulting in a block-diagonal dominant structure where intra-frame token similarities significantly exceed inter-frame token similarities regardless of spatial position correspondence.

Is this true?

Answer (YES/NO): NO